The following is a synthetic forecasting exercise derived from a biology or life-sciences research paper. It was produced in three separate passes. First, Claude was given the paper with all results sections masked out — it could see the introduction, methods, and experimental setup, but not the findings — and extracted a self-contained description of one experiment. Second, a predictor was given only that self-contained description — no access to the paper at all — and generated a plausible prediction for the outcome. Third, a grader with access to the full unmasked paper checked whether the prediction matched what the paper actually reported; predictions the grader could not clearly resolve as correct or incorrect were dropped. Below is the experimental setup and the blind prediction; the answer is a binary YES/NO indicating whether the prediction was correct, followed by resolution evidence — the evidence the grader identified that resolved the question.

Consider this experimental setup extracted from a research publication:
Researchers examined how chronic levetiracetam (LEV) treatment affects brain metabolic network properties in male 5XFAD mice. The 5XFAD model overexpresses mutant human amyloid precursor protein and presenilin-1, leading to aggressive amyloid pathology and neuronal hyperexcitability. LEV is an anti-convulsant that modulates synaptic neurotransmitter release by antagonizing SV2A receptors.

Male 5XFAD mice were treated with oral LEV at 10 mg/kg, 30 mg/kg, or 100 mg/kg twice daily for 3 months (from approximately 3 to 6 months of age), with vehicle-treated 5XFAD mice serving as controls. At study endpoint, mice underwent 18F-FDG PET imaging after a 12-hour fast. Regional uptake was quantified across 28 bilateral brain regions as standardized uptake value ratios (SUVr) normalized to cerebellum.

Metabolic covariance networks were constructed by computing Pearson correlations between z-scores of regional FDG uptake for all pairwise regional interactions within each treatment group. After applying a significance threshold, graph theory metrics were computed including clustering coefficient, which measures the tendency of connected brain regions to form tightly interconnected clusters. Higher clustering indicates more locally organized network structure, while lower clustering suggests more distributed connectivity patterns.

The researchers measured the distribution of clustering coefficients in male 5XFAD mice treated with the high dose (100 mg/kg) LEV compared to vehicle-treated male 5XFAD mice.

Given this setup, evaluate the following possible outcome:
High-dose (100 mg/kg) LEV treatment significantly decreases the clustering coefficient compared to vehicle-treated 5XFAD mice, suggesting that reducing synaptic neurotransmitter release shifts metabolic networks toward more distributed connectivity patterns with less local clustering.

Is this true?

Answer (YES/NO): NO